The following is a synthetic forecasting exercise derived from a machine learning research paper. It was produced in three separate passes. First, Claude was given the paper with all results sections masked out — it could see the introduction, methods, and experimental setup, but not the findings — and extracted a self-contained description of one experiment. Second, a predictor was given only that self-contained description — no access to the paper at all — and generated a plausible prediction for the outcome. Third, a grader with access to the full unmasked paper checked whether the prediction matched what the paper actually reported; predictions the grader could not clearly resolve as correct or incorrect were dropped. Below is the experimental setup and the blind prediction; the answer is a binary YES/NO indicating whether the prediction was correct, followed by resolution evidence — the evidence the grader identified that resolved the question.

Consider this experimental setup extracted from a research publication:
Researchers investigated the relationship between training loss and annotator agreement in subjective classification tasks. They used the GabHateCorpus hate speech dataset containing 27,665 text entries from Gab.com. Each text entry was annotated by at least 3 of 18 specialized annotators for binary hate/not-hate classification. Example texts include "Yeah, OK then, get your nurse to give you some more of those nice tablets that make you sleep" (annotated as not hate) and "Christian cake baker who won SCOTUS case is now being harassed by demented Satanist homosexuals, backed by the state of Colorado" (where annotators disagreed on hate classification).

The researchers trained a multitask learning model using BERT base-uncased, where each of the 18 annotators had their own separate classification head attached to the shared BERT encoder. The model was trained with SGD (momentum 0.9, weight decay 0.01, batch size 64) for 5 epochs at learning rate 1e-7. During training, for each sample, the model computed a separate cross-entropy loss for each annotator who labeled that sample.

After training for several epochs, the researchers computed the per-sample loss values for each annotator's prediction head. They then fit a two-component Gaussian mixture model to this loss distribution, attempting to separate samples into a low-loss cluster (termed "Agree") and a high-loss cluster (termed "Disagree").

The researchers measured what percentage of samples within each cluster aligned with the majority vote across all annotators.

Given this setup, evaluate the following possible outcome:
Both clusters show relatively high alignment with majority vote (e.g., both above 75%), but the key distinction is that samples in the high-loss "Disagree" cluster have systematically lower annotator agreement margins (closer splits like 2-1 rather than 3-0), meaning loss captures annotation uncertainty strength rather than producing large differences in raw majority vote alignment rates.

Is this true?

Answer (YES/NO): NO